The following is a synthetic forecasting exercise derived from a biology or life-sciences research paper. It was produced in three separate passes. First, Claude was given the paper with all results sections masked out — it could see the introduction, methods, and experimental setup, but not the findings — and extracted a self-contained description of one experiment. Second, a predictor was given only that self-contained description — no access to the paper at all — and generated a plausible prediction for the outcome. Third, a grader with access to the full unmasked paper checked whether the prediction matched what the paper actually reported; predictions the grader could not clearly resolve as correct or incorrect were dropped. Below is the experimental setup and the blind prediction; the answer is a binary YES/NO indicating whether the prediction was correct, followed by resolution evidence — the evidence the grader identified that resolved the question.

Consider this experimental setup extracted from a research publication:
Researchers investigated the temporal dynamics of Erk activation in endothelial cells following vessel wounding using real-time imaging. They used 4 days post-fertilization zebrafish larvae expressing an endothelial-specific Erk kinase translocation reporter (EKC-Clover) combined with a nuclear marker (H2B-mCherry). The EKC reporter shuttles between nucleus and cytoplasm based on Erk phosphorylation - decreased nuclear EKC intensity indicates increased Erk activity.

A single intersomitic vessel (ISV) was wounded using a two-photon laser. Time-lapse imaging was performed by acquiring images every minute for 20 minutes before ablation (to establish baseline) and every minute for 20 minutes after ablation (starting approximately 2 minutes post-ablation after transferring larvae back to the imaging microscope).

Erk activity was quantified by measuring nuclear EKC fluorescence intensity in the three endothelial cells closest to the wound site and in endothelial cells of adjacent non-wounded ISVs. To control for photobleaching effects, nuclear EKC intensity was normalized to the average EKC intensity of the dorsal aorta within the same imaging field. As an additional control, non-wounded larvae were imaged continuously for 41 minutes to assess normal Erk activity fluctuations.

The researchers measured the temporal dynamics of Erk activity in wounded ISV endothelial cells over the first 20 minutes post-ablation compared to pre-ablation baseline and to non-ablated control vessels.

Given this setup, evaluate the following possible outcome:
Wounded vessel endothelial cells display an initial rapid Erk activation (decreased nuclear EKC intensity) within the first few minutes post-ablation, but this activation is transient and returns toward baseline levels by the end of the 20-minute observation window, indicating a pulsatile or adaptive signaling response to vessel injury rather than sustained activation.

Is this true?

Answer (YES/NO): NO